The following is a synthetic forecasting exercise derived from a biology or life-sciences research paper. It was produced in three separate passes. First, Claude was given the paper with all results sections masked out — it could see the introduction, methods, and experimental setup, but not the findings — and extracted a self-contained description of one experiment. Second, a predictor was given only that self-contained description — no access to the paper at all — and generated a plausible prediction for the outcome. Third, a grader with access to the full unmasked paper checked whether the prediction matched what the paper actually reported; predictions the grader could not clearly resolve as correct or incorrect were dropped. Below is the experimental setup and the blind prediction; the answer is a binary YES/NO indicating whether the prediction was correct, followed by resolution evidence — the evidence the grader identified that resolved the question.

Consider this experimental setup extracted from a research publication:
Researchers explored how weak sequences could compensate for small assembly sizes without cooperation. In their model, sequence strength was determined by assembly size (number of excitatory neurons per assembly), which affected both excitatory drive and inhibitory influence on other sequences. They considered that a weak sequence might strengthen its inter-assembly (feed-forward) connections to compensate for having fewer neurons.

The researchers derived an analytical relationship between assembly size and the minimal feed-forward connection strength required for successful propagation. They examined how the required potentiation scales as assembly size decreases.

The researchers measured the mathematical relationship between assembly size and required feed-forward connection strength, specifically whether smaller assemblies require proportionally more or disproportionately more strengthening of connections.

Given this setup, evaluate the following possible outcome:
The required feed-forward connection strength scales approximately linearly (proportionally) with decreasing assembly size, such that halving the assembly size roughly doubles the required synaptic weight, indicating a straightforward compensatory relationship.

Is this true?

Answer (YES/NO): NO